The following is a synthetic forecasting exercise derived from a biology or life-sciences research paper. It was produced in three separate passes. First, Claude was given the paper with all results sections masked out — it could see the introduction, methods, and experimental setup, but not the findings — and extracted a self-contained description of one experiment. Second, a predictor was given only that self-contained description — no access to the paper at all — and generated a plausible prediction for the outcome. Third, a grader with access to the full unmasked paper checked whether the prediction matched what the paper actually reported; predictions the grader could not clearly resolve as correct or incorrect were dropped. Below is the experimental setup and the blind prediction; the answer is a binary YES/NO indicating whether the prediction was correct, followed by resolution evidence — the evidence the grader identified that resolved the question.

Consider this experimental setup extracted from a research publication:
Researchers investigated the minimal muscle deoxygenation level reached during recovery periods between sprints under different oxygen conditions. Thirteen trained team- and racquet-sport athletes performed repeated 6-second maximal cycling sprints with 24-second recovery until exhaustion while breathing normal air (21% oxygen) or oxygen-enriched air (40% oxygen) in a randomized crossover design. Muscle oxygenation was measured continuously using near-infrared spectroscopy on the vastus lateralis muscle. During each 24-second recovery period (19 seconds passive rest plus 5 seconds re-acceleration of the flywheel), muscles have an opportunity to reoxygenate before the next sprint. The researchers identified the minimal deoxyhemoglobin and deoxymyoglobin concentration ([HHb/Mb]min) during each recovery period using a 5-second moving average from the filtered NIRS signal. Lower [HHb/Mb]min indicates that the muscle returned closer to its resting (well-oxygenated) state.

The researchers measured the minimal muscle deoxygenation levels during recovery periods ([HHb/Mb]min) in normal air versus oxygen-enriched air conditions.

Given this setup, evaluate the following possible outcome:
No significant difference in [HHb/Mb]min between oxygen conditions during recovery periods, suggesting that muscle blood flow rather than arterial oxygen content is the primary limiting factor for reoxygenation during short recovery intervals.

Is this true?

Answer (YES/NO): NO